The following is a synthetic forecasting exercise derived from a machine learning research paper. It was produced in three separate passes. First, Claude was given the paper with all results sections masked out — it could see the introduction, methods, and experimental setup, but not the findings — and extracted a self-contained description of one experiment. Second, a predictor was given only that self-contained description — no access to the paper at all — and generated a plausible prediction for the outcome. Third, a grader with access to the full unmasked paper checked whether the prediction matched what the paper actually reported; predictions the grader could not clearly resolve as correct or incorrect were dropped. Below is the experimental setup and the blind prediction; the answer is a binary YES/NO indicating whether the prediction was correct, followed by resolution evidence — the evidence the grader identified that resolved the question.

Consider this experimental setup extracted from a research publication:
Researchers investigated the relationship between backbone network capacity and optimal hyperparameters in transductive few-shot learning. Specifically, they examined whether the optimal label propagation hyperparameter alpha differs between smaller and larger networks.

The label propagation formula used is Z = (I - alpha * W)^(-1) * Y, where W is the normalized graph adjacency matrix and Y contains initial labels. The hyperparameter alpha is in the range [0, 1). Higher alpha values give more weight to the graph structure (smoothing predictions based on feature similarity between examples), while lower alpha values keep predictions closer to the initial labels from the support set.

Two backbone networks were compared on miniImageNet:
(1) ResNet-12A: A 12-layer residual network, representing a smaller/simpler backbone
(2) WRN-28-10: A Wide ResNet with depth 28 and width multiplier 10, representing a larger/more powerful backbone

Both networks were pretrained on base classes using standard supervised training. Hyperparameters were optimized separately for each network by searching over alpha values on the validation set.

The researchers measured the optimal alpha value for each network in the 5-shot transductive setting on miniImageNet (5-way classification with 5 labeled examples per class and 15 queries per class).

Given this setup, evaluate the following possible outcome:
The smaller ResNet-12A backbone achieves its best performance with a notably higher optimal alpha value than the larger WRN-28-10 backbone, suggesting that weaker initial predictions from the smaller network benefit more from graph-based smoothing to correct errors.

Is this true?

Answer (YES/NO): YES